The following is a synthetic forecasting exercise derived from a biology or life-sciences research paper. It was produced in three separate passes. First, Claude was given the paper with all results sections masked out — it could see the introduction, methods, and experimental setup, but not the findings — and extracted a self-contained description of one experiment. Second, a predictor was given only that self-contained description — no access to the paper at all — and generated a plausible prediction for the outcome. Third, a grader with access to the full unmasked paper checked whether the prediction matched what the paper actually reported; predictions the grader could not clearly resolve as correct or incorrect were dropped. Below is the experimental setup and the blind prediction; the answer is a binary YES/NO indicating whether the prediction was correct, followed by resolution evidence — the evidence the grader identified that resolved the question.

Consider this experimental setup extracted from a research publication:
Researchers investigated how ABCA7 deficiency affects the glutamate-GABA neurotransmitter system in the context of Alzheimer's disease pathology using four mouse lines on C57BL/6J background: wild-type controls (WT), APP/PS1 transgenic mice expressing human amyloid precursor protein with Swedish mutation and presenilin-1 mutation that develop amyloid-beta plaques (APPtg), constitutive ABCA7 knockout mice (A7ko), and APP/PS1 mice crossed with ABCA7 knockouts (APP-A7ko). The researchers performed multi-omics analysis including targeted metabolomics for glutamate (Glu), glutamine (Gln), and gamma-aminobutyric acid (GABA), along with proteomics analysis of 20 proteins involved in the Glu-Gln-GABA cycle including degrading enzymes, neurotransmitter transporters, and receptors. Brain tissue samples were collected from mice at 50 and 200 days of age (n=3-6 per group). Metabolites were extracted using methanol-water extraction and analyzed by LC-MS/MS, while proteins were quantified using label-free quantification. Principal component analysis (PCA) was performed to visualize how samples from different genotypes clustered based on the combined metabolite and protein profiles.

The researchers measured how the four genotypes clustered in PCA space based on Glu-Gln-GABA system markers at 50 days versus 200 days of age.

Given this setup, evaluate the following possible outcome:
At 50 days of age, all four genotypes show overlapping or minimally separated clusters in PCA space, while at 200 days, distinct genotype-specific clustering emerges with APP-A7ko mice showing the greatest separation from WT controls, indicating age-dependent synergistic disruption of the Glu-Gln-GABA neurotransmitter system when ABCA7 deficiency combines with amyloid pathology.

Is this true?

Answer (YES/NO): NO